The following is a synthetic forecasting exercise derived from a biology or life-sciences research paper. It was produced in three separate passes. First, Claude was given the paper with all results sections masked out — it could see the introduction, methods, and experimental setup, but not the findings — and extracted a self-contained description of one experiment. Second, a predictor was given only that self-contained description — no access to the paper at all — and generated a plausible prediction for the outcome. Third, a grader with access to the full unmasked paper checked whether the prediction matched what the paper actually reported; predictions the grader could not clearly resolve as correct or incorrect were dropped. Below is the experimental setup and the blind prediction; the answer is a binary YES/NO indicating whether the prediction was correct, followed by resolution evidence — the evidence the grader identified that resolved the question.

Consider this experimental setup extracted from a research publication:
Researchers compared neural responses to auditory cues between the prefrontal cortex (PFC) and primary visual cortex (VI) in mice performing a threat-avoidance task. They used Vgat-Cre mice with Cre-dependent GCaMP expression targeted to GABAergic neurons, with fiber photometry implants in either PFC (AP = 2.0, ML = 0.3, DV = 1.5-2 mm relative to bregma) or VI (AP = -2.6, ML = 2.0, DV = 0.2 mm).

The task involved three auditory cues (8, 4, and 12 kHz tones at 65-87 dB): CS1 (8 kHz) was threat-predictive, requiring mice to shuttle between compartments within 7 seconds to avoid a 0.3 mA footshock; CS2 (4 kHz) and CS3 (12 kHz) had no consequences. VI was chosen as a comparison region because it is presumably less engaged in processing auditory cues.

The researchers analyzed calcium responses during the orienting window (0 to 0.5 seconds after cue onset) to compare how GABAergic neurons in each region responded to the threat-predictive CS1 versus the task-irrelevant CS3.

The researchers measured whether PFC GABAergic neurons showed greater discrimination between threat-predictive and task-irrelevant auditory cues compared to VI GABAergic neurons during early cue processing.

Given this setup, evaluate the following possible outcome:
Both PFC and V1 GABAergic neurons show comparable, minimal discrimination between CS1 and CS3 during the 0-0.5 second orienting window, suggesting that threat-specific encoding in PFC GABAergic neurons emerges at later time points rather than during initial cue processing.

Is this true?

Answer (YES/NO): YES